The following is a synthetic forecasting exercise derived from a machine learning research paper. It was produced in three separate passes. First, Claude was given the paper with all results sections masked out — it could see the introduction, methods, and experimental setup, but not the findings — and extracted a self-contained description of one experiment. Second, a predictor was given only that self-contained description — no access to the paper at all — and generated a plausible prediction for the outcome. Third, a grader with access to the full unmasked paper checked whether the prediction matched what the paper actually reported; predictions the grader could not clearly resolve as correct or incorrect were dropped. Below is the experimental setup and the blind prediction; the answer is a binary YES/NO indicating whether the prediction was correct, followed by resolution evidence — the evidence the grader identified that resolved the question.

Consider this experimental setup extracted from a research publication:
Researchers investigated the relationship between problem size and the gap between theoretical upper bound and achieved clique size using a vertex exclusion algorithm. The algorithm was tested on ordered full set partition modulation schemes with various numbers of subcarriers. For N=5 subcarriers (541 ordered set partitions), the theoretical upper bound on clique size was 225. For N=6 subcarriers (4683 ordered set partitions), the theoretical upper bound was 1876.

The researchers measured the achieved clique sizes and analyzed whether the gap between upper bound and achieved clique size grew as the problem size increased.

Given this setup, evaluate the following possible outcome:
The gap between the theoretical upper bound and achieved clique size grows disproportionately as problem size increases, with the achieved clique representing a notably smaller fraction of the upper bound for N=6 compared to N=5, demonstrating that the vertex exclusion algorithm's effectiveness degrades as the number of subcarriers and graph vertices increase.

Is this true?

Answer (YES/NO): YES